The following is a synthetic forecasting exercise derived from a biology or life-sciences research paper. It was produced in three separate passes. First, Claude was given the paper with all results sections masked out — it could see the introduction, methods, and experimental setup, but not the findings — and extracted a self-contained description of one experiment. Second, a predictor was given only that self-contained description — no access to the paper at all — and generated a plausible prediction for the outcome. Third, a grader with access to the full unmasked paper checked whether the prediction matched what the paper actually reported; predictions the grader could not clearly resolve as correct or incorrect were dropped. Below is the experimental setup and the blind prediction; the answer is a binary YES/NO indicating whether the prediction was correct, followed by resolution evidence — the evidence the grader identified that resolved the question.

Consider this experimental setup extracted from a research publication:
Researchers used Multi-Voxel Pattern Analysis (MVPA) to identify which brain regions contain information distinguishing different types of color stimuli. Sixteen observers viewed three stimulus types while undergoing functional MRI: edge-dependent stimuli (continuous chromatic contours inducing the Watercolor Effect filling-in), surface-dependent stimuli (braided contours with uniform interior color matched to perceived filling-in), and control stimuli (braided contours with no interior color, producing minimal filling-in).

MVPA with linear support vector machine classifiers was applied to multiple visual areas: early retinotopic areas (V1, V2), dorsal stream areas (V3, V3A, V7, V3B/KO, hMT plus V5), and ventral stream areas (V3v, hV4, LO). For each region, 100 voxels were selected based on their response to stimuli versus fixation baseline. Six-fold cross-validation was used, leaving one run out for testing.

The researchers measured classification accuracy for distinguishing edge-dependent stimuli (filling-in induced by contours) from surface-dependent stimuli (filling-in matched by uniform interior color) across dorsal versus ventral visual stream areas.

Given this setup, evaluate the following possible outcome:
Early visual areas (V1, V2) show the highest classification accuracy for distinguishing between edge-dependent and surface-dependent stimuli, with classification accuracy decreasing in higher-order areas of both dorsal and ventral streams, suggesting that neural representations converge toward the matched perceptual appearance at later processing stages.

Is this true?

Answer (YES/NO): NO